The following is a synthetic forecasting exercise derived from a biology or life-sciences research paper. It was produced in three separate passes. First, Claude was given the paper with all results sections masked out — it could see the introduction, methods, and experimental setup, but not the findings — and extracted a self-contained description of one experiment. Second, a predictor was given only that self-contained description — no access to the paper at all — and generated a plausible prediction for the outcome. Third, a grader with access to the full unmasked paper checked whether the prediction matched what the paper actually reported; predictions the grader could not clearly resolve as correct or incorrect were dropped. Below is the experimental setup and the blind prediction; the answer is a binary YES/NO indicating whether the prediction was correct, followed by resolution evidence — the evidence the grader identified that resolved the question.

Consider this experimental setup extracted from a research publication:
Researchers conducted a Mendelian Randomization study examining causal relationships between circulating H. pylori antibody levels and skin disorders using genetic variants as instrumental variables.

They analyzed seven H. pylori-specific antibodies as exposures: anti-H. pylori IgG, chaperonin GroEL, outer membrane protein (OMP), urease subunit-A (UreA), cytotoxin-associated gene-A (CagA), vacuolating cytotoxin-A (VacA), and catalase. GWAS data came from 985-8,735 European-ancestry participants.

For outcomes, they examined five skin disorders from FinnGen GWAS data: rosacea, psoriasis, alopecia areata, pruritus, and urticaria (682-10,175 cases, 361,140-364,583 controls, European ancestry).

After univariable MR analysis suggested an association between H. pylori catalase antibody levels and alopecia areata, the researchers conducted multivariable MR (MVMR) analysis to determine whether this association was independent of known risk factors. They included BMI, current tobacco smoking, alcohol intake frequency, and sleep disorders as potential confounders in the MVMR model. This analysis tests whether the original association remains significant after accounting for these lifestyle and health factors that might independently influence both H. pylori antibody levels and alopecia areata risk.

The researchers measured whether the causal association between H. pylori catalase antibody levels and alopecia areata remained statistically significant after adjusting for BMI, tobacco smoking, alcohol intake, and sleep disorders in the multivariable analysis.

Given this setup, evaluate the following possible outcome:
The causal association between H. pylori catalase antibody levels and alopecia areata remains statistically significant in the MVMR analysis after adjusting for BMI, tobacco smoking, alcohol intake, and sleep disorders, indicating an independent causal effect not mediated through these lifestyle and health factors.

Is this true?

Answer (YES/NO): NO